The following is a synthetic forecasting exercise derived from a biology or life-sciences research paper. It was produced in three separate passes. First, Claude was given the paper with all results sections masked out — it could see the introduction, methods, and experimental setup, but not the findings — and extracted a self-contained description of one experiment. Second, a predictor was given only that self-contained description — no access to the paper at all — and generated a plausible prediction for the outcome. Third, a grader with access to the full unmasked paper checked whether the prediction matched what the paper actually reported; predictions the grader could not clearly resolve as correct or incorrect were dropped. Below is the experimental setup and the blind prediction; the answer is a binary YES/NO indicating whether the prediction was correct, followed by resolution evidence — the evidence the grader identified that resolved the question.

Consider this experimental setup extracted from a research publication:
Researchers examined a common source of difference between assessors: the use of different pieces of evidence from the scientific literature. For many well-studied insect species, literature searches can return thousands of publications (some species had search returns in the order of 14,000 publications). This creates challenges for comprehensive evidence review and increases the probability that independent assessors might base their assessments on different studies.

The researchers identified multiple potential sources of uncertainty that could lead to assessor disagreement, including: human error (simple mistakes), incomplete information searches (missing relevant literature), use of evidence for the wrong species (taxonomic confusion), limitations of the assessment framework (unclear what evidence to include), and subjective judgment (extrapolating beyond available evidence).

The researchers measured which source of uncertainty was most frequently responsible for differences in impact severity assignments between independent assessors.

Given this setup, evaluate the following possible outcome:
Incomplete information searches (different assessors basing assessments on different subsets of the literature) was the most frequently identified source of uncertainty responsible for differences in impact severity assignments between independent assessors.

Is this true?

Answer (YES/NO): YES